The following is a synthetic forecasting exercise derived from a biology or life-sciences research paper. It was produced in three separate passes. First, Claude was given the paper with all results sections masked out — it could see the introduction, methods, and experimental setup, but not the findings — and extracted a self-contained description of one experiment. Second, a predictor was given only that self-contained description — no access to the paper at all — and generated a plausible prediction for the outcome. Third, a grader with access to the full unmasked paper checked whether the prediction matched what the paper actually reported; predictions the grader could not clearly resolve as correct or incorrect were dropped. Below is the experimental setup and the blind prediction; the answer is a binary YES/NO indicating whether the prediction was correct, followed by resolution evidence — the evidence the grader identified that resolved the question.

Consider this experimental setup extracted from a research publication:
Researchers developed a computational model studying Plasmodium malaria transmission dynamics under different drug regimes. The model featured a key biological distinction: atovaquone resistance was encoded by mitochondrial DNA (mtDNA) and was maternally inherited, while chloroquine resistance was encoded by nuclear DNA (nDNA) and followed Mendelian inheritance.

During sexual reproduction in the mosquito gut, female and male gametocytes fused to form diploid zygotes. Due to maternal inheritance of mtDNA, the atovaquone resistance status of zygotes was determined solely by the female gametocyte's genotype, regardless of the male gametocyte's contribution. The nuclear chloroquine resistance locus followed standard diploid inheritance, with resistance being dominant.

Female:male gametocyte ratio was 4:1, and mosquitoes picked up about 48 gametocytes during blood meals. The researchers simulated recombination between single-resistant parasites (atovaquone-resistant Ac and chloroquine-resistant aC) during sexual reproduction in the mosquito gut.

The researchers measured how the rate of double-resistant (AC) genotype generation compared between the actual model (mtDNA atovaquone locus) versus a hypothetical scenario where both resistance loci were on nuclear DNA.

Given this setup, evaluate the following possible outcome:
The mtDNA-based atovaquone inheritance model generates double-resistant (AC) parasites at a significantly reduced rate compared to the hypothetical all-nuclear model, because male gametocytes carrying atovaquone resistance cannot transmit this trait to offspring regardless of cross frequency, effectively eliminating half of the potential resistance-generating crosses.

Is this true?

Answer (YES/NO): NO